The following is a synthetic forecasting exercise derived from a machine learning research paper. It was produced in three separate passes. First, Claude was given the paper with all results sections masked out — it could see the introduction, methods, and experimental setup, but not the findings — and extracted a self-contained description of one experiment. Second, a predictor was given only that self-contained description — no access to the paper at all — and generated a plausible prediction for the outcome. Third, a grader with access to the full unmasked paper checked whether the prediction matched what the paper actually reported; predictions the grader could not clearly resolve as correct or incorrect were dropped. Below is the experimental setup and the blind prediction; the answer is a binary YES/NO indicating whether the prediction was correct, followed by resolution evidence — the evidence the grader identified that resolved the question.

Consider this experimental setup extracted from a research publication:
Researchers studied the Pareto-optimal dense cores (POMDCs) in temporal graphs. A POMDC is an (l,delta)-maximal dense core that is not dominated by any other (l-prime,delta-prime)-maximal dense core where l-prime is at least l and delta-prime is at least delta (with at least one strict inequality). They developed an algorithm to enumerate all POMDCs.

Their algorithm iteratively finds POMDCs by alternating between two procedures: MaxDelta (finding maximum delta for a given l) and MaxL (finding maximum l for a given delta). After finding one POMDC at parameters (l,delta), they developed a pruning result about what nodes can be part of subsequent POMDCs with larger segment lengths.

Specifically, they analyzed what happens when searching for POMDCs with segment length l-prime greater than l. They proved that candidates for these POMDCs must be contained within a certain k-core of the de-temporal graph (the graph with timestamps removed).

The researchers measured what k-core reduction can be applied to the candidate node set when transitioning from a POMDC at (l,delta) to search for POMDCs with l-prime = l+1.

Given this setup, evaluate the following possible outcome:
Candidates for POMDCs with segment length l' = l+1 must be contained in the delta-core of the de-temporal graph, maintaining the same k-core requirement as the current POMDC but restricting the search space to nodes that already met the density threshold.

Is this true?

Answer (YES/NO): NO